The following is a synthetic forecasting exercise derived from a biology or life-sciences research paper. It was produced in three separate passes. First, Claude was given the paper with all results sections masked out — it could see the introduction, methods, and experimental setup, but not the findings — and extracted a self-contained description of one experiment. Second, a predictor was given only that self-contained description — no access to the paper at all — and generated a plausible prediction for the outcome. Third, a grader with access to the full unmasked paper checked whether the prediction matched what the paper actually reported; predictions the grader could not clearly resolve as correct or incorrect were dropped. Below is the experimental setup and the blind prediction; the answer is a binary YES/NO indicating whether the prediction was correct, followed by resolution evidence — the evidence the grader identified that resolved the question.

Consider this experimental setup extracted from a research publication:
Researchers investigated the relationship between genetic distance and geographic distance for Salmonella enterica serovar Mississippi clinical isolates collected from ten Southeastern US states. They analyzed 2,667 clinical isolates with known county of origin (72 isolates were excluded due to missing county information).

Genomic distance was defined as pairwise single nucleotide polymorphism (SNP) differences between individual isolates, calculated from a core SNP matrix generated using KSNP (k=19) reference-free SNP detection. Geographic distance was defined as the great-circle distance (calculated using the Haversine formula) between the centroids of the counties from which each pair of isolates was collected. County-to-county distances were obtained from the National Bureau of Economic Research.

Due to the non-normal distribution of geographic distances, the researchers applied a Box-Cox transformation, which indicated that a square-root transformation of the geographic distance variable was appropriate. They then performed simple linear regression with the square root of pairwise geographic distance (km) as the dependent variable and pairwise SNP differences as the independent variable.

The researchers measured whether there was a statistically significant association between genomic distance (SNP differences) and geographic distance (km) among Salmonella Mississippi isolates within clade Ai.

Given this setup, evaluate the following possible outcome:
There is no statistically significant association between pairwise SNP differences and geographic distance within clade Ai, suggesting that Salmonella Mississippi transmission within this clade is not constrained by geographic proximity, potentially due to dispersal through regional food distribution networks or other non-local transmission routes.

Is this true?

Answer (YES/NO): NO